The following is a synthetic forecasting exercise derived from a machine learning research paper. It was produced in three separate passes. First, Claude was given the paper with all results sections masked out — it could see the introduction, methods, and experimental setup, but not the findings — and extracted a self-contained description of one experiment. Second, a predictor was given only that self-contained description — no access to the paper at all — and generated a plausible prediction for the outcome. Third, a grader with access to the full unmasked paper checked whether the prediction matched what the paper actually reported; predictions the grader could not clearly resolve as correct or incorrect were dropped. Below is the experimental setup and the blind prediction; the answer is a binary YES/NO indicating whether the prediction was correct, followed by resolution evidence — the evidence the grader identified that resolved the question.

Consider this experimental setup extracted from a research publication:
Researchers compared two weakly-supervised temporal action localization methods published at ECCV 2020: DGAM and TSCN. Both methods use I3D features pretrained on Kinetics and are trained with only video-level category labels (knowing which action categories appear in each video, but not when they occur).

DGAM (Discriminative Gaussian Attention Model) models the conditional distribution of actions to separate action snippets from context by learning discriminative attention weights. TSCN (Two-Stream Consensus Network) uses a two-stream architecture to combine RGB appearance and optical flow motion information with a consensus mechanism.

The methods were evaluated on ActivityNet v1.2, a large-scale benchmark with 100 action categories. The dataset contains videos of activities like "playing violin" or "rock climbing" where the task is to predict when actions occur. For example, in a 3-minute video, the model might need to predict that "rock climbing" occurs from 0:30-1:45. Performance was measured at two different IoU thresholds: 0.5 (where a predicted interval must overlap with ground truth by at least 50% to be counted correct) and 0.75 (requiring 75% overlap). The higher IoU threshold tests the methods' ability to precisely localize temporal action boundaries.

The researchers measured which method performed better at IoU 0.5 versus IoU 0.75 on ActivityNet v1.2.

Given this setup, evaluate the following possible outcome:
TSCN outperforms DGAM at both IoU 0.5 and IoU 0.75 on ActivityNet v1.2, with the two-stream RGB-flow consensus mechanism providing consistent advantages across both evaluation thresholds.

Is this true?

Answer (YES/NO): NO